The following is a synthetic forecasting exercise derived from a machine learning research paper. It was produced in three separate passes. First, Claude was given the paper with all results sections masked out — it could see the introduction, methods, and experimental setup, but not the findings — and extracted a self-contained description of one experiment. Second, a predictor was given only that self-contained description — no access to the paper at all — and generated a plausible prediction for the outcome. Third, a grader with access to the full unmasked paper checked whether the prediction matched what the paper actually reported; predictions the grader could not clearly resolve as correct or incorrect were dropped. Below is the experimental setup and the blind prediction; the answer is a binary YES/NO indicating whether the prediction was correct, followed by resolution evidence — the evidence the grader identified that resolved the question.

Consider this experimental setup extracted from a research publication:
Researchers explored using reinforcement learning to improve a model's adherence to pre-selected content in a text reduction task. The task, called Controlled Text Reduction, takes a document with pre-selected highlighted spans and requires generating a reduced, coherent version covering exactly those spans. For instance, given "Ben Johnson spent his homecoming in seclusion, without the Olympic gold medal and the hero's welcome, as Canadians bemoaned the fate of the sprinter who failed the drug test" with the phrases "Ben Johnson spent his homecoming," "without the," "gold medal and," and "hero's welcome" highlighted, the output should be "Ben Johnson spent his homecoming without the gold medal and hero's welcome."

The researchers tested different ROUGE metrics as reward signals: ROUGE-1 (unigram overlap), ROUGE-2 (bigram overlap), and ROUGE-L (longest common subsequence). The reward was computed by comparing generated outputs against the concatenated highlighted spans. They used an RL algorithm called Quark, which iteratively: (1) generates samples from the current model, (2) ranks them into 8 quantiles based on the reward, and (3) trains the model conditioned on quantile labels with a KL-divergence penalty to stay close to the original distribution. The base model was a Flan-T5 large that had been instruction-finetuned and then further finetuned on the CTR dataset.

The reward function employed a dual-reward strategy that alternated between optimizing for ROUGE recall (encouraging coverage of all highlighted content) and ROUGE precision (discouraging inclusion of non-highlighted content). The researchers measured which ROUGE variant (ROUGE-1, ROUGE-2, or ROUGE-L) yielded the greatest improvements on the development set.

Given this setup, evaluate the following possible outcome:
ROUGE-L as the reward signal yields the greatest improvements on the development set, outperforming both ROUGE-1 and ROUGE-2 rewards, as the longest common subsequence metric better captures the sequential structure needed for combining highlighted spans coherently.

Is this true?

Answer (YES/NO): YES